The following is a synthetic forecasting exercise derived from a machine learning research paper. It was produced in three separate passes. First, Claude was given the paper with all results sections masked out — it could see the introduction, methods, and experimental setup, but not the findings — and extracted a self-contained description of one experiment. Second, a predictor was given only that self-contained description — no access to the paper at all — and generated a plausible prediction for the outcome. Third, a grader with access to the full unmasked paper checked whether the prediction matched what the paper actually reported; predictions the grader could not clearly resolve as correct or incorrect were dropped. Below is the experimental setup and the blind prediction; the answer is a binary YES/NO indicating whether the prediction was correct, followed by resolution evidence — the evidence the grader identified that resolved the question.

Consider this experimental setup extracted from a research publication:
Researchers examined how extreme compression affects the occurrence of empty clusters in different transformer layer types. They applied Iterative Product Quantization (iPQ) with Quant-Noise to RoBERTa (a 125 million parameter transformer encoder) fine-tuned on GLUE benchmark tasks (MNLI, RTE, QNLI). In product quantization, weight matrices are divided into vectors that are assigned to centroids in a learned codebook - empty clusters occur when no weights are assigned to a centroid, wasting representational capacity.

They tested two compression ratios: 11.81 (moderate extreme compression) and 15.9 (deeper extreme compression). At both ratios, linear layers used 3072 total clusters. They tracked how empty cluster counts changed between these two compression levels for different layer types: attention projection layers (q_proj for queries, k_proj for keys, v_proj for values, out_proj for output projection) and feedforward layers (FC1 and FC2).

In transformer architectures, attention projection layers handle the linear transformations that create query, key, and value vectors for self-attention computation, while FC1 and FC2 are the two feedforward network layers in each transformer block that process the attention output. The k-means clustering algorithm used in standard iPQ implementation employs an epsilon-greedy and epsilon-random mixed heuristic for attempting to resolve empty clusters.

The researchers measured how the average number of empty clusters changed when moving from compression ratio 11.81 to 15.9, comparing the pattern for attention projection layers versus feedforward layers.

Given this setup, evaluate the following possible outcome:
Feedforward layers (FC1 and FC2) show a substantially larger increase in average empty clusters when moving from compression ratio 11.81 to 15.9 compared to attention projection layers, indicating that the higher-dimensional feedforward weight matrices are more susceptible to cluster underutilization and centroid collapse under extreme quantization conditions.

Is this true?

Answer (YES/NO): NO